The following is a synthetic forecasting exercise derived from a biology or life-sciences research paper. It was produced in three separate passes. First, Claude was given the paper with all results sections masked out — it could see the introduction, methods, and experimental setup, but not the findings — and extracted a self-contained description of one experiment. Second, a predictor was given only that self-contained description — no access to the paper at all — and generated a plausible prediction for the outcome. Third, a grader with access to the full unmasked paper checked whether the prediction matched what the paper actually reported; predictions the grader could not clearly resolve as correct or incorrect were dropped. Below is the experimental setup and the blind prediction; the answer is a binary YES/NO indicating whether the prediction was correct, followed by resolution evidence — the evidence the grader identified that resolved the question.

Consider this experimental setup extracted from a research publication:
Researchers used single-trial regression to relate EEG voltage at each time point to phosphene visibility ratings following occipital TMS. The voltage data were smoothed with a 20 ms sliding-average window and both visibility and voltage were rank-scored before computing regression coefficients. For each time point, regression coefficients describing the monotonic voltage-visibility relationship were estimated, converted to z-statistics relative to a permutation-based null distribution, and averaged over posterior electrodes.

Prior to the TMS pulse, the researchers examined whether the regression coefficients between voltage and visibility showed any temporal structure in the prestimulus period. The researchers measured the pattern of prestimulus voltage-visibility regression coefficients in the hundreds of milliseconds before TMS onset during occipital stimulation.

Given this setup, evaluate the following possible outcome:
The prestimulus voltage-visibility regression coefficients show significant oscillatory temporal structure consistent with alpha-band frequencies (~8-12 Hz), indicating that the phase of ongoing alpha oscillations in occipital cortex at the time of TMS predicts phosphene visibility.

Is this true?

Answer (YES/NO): YES